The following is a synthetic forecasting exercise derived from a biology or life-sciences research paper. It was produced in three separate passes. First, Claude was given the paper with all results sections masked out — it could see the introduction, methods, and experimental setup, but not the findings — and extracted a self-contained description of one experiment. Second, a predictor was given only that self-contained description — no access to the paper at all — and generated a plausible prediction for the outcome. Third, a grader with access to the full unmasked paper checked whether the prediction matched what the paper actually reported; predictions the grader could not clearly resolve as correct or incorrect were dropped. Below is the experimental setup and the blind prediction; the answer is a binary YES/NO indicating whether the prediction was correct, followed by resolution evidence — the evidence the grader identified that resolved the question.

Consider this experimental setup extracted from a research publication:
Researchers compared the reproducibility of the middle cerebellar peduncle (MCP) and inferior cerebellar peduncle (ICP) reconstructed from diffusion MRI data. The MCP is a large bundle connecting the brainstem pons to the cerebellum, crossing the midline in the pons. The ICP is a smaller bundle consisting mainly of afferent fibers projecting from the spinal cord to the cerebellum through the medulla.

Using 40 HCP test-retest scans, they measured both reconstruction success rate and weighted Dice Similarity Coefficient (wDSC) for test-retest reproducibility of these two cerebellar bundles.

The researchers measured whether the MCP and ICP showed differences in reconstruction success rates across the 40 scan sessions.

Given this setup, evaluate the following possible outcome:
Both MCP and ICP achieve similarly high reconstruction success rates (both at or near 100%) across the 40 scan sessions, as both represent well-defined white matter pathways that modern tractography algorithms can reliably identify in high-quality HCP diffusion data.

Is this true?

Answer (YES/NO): YES